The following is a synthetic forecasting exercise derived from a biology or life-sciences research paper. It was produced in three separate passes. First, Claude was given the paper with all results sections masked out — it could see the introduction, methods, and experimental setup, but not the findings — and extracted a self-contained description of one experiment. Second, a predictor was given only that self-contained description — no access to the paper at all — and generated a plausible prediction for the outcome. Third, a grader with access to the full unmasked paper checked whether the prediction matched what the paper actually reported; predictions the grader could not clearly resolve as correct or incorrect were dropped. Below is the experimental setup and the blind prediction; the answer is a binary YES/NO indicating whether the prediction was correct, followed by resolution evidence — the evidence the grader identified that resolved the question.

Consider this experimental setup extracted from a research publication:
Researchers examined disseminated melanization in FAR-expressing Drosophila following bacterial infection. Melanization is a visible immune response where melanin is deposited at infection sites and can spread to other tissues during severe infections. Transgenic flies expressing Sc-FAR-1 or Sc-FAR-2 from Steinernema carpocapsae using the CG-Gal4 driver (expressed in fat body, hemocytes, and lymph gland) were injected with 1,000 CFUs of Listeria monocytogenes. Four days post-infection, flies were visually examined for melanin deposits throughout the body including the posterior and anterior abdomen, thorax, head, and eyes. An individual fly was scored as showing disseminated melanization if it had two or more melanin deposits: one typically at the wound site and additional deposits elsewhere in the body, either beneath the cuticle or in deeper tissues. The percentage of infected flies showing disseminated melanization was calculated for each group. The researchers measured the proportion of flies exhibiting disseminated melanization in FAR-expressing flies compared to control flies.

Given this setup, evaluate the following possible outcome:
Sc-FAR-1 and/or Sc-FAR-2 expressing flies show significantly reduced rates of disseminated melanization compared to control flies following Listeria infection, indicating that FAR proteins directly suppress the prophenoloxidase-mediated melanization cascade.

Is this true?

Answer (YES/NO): YES